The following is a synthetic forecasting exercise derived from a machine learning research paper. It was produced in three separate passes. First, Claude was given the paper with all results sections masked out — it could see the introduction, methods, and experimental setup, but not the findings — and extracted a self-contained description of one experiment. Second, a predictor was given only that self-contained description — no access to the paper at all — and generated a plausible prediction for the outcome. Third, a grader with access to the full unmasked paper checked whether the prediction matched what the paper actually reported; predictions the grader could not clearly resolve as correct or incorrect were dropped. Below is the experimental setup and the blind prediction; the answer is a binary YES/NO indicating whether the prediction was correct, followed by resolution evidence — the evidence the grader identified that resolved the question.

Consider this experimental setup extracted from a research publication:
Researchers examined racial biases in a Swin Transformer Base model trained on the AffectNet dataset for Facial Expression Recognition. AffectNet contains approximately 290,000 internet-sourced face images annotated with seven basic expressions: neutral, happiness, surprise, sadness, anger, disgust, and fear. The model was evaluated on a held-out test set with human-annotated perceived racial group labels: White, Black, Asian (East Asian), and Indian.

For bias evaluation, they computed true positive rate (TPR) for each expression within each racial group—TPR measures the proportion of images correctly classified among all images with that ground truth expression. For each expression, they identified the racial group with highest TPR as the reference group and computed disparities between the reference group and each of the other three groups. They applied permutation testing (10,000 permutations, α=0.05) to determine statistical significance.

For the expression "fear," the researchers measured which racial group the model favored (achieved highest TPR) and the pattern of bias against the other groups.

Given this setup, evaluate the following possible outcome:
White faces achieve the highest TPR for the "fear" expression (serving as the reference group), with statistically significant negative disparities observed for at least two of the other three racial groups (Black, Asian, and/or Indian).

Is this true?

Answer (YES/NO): NO